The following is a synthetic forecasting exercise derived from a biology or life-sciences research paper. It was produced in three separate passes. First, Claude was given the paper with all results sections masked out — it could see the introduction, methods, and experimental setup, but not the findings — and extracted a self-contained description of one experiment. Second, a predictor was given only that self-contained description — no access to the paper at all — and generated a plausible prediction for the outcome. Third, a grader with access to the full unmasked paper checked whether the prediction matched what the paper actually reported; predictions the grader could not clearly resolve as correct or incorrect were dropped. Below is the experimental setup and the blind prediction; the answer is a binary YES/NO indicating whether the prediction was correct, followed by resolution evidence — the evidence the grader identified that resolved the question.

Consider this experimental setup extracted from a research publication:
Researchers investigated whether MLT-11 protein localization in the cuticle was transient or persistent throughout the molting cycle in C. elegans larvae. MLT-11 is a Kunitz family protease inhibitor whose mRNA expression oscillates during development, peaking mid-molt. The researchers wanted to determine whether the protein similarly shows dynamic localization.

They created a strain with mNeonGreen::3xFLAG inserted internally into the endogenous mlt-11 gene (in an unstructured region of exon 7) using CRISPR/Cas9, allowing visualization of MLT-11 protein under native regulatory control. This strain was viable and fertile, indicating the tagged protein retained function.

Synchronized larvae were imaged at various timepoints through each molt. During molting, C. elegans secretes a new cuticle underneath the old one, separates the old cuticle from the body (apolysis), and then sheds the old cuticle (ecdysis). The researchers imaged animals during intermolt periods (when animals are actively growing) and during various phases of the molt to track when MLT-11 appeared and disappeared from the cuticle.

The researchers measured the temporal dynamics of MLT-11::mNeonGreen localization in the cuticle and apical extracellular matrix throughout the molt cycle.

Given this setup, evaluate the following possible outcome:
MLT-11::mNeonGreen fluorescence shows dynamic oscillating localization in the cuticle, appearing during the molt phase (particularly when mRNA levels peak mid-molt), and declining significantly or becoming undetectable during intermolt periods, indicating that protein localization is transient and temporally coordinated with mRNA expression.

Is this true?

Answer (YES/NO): YES